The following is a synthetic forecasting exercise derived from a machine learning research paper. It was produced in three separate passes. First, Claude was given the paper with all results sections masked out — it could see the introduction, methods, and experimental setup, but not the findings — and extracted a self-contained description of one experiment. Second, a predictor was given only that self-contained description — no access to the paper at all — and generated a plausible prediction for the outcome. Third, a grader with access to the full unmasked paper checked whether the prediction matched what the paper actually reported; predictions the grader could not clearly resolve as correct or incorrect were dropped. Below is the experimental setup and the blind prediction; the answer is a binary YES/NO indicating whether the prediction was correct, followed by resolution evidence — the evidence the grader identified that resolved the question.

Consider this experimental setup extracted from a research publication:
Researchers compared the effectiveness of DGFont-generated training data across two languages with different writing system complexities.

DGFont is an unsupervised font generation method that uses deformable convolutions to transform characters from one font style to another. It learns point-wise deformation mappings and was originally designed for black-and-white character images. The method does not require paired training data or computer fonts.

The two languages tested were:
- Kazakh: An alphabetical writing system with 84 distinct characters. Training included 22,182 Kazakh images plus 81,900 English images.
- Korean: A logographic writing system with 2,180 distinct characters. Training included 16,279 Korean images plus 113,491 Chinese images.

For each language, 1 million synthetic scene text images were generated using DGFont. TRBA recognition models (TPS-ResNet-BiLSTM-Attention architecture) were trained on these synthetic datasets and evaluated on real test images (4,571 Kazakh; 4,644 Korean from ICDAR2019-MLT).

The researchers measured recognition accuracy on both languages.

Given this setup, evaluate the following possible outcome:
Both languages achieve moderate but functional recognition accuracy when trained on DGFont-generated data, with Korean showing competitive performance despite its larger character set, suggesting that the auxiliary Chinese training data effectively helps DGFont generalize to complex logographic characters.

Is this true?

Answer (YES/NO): NO